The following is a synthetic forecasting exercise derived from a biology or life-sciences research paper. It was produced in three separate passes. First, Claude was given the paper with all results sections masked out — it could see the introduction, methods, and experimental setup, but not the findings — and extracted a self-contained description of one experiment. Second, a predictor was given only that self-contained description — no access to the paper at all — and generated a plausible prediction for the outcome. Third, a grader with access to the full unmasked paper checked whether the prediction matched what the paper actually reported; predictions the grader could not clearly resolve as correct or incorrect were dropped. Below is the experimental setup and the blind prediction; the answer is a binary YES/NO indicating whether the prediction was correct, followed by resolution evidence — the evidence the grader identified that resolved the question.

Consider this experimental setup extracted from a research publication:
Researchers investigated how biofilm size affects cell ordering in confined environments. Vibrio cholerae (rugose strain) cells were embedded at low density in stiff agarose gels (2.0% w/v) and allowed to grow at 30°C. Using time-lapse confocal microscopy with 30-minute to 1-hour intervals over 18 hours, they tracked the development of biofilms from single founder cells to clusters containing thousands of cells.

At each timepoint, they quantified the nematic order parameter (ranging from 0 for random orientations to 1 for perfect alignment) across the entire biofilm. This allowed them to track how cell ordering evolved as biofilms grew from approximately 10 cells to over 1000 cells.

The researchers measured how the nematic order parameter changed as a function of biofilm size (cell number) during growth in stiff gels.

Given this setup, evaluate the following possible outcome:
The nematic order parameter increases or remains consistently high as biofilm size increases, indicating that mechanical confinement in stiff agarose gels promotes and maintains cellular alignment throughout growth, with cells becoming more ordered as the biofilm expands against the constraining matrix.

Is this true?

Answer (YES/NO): YES